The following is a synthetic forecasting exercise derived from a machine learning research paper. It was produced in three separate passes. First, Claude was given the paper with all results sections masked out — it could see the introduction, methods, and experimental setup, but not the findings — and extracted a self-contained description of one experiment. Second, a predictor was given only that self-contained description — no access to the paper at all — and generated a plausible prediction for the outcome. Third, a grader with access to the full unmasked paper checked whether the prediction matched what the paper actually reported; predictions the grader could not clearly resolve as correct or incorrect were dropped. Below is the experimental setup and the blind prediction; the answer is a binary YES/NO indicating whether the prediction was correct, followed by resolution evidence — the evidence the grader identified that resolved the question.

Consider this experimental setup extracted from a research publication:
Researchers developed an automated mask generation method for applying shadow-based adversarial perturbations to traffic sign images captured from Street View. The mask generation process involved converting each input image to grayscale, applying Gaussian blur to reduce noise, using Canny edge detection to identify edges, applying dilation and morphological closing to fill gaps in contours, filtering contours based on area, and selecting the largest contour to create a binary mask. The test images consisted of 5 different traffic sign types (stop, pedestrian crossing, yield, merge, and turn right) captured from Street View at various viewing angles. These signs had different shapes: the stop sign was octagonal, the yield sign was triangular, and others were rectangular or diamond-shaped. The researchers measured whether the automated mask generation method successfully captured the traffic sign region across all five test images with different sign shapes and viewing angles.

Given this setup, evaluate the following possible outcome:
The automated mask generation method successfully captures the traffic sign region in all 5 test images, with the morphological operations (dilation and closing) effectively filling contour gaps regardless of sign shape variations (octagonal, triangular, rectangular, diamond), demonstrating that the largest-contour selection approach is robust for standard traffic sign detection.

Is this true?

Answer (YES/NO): YES